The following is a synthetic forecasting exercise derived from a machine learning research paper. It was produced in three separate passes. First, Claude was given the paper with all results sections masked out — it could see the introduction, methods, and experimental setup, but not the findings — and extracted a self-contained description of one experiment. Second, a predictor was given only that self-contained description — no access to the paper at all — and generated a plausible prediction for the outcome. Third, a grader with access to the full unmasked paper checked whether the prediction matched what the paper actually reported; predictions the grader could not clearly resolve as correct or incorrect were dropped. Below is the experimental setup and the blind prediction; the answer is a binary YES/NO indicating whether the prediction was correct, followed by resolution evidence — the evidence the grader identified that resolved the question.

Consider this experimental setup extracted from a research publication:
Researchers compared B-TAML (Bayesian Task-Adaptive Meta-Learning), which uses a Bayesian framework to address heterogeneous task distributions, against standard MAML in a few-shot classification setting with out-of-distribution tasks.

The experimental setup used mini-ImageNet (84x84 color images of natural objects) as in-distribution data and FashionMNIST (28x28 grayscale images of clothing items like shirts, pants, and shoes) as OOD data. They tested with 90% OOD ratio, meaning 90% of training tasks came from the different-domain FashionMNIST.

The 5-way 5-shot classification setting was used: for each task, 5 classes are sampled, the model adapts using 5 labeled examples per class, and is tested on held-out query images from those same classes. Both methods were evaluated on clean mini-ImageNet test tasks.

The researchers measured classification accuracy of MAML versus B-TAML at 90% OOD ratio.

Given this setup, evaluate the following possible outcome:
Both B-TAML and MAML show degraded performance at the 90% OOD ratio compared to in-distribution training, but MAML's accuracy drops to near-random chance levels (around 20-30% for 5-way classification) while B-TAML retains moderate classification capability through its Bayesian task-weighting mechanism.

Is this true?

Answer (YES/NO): NO